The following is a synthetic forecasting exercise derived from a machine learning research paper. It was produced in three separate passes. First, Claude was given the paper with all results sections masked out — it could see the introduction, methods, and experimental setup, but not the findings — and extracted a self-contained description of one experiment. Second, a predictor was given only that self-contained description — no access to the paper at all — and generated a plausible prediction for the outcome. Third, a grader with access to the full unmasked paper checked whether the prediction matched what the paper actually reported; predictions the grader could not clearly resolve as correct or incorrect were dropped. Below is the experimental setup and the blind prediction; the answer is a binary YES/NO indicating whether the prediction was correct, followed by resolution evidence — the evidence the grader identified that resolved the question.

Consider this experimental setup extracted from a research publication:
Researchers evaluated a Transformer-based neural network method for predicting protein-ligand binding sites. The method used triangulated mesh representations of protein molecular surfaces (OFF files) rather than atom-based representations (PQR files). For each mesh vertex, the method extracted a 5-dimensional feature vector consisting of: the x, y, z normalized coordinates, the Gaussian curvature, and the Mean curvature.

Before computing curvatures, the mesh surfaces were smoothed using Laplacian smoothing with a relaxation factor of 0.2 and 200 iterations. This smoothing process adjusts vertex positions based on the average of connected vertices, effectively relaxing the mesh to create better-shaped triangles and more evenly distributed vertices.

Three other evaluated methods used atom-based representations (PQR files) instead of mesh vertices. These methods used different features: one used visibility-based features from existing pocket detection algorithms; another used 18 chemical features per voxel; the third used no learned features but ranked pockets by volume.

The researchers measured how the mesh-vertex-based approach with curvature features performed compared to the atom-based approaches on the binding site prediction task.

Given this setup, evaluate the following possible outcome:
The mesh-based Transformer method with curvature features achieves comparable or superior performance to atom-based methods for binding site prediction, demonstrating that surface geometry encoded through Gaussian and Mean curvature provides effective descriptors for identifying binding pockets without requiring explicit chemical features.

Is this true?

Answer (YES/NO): NO